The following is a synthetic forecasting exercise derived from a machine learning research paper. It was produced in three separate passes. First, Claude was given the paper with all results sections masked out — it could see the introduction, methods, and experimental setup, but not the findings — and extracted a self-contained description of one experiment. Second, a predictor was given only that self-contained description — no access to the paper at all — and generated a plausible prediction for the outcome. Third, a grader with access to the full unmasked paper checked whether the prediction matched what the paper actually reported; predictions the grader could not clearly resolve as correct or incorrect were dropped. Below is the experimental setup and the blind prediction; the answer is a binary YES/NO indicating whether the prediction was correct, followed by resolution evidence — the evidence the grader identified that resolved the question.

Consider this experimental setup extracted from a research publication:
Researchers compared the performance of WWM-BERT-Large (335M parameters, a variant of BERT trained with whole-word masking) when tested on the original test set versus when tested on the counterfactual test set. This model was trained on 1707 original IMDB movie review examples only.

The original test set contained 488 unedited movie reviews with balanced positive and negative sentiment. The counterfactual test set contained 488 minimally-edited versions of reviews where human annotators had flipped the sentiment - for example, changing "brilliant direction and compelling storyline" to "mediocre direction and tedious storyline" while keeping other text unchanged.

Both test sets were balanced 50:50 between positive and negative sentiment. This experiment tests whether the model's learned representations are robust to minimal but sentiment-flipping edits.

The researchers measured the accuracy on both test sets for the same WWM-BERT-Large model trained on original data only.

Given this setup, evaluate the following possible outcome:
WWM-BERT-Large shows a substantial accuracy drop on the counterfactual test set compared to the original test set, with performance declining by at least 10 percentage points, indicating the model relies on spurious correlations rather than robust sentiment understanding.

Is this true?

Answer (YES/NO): NO